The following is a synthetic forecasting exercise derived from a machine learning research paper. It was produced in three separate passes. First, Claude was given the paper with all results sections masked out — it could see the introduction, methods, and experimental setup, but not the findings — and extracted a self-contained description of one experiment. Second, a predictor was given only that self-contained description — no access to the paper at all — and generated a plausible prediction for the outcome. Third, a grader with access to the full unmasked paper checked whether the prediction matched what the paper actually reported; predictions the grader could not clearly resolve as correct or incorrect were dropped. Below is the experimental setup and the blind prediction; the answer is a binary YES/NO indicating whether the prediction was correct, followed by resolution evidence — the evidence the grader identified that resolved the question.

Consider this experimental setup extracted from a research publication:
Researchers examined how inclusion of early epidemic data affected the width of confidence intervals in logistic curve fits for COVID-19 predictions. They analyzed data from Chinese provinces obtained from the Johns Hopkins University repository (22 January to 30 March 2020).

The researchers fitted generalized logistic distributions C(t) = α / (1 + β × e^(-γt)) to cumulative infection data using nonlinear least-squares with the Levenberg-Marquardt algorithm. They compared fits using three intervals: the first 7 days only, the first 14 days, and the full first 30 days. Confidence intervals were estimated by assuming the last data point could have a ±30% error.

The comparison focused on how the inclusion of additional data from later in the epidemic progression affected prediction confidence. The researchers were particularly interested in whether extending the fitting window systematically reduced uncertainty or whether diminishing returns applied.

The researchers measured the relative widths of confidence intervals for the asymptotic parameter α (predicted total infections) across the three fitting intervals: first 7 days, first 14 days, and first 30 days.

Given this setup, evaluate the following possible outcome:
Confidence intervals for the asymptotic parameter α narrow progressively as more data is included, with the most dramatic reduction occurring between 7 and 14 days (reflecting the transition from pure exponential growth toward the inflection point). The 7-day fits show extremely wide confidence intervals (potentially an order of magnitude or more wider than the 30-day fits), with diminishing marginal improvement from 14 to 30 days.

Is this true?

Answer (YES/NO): NO